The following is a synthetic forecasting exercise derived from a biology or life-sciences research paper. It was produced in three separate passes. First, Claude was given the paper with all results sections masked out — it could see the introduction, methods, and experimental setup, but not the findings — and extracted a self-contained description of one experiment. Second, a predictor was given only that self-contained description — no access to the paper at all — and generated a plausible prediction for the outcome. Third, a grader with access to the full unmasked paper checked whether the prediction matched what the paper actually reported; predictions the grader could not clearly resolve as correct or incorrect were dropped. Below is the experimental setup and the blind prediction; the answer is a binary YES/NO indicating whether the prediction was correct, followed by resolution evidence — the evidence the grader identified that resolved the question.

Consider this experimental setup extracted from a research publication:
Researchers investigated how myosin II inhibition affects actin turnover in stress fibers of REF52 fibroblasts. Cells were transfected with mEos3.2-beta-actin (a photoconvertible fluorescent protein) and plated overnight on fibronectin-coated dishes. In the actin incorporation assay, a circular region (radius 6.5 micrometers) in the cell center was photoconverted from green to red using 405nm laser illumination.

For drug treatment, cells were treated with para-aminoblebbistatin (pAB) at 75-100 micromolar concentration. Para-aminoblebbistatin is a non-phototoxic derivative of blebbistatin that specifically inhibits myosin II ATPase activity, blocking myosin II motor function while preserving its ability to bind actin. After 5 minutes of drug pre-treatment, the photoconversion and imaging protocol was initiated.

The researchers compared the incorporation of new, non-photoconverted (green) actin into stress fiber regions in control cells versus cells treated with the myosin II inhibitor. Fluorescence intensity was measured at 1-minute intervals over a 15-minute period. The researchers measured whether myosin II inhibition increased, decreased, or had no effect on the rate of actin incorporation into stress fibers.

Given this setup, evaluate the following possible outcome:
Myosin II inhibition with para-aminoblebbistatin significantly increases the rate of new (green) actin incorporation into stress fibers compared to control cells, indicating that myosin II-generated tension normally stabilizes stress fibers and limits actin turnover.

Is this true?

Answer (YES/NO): NO